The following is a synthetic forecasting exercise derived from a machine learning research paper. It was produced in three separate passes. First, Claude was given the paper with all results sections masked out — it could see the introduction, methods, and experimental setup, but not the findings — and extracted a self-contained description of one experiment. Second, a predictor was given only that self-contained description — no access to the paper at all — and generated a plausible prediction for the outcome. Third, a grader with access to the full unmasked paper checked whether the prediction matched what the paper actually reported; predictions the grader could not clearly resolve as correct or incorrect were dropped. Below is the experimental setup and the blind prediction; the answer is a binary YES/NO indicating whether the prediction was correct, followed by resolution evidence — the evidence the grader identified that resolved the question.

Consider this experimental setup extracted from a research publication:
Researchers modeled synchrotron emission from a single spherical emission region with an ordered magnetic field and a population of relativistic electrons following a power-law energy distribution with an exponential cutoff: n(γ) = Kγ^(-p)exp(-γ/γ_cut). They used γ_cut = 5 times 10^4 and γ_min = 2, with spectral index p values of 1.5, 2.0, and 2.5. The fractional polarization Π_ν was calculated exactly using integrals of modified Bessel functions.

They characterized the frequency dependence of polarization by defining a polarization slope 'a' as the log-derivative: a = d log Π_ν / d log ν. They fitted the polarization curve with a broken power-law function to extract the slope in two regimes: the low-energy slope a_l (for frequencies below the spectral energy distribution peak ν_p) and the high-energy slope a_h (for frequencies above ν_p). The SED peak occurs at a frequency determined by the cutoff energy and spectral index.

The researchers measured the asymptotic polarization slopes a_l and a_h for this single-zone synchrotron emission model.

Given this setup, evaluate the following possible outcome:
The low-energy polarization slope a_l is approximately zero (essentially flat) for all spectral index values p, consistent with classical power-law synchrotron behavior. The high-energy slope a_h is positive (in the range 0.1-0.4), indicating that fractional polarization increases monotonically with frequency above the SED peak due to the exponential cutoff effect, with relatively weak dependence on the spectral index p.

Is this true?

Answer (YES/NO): NO